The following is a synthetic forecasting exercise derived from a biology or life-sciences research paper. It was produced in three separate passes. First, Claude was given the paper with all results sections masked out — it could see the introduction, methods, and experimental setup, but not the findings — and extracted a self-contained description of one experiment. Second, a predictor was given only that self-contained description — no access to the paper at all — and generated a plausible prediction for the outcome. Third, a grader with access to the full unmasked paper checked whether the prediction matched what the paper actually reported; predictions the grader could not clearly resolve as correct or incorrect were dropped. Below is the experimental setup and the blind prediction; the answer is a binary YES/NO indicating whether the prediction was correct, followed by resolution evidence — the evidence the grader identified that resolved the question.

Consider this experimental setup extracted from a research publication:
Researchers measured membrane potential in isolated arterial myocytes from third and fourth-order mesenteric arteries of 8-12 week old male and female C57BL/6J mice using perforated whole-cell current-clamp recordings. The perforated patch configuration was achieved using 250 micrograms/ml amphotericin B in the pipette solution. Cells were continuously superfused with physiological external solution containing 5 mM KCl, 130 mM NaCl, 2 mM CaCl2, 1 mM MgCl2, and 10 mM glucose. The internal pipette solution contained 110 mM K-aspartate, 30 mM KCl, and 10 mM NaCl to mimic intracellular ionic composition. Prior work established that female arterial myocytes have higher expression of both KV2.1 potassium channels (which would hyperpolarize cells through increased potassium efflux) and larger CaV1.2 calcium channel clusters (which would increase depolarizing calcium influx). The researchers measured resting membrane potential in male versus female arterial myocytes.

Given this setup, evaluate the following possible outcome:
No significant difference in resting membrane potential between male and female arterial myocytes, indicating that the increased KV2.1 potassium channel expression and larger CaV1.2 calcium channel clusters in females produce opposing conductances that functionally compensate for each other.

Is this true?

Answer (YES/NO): NO